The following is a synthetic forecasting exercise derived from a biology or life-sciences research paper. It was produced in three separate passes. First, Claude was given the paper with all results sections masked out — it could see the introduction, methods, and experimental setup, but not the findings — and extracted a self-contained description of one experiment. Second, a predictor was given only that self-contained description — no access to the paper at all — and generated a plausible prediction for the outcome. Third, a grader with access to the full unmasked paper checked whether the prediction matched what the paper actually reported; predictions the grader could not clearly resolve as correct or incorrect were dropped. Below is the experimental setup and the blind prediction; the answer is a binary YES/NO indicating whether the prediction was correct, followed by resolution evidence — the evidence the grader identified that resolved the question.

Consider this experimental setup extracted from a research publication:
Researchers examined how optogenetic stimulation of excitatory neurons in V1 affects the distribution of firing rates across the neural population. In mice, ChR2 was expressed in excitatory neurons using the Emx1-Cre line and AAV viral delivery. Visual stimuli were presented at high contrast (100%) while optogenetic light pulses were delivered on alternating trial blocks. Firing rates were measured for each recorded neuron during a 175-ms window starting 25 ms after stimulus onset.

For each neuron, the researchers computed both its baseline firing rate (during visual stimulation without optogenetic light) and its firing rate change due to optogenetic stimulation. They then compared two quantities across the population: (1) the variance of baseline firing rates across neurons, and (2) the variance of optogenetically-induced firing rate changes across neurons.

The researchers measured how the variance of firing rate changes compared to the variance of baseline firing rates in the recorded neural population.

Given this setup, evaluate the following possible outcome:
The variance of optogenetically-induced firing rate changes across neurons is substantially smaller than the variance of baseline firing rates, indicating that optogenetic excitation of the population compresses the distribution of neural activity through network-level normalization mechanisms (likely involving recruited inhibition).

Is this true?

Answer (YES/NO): NO